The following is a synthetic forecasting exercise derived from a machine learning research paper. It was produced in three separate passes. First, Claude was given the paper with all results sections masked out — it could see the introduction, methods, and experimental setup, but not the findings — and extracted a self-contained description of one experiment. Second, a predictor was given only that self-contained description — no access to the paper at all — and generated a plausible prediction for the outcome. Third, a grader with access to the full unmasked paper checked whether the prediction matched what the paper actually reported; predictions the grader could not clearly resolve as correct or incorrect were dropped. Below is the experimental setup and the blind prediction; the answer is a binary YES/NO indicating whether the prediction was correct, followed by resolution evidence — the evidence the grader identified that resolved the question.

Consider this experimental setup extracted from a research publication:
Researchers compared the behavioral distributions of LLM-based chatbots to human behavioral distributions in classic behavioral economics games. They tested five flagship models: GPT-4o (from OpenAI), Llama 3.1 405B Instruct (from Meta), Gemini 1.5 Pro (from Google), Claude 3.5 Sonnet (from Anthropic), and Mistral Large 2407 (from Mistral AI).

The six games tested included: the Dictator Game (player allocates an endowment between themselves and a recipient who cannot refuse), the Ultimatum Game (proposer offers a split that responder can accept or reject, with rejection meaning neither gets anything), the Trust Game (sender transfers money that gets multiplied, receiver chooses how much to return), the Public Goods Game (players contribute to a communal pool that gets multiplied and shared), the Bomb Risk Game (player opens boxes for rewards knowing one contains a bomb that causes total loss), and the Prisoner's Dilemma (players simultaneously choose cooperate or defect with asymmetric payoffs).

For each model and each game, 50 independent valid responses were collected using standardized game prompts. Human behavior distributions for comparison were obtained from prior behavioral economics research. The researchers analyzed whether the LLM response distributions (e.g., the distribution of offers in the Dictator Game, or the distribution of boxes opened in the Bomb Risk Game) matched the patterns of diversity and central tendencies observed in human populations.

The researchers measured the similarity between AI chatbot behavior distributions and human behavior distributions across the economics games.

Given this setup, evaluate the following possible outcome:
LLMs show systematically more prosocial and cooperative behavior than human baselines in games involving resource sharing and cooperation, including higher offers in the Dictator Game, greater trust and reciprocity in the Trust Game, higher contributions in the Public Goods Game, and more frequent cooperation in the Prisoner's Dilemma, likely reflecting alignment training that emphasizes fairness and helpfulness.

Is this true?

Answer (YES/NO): NO